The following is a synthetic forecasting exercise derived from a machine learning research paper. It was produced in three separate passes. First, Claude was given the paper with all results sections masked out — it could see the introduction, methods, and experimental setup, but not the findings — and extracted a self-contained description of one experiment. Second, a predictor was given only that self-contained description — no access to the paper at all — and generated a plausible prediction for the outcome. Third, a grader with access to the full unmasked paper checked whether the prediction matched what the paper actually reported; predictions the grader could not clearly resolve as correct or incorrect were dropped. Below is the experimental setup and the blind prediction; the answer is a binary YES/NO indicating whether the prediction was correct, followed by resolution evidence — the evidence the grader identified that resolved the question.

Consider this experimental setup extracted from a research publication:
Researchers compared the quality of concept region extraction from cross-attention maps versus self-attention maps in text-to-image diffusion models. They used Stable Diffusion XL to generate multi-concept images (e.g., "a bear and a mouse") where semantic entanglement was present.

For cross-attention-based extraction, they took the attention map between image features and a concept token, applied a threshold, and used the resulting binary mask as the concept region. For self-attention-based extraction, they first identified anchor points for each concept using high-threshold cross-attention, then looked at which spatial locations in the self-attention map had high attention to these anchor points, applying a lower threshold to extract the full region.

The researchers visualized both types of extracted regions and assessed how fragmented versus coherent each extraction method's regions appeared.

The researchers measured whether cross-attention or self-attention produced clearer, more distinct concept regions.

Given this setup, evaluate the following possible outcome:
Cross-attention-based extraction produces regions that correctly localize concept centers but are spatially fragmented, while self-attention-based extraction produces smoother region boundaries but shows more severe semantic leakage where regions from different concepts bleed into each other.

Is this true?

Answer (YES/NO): NO